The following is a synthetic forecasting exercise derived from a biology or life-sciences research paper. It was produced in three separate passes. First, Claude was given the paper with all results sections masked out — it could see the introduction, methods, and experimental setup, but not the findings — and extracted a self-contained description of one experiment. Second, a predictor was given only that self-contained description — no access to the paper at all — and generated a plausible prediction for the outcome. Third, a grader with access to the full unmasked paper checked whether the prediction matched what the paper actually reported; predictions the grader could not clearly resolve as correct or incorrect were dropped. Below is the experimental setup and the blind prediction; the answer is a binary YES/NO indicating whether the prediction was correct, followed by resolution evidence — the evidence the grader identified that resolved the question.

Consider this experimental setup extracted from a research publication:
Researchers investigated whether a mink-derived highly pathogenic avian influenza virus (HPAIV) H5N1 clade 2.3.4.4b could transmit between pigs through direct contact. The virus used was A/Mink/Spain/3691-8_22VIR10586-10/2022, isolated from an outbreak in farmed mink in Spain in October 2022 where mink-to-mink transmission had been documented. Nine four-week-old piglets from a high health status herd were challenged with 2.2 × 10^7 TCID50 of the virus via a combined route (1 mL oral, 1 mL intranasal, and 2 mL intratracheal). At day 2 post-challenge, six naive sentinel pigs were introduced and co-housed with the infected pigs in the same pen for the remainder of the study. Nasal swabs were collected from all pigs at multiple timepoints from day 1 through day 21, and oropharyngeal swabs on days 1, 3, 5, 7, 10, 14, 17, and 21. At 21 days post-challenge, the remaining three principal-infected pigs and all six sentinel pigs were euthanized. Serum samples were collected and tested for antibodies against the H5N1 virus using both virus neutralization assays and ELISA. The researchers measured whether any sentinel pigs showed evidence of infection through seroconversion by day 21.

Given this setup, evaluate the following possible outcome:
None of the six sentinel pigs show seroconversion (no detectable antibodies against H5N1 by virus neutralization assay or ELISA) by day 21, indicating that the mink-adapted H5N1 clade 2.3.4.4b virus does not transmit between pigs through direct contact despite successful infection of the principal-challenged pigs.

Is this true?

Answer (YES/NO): YES